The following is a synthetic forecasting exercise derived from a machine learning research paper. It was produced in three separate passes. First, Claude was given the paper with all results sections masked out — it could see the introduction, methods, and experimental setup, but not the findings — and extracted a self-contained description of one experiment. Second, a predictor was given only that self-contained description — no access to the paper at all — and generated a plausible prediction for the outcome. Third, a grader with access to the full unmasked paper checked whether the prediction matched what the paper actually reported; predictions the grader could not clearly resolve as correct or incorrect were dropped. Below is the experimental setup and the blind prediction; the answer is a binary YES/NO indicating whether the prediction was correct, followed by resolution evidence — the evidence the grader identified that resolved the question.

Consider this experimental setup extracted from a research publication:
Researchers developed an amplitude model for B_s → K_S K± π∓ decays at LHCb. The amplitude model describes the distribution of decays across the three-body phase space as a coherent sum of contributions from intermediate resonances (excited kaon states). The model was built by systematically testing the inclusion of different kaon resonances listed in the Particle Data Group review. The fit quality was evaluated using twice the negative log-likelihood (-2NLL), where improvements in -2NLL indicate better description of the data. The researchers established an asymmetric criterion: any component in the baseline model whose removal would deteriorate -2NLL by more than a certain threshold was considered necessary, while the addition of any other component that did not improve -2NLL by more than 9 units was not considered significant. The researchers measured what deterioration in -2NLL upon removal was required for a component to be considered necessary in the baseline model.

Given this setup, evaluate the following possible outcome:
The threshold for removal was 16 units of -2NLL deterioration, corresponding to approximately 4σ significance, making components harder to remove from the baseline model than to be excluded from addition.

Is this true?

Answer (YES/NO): NO